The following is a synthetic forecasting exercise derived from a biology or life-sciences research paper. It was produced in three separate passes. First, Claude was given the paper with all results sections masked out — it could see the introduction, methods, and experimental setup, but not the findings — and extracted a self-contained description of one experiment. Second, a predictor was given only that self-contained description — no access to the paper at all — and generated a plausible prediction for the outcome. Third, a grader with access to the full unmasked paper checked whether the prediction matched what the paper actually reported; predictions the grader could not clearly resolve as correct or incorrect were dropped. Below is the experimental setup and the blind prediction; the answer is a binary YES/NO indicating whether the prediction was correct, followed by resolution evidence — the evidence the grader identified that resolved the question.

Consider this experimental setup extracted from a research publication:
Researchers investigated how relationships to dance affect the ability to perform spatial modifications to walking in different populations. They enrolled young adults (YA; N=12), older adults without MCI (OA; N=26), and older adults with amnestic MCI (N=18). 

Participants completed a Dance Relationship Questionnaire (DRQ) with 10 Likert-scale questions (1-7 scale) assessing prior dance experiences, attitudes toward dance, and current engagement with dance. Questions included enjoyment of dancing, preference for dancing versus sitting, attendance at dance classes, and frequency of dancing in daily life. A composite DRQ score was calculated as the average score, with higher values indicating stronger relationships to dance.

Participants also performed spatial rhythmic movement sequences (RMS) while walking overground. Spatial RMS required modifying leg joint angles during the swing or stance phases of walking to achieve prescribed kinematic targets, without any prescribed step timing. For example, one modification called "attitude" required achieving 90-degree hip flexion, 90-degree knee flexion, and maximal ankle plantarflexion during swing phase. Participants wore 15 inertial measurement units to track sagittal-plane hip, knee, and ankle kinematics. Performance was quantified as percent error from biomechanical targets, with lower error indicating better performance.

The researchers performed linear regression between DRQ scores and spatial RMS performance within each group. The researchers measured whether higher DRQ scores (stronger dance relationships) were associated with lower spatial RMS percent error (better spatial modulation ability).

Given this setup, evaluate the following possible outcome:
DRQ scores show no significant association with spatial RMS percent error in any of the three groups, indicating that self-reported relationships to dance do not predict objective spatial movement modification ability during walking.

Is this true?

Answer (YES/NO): YES